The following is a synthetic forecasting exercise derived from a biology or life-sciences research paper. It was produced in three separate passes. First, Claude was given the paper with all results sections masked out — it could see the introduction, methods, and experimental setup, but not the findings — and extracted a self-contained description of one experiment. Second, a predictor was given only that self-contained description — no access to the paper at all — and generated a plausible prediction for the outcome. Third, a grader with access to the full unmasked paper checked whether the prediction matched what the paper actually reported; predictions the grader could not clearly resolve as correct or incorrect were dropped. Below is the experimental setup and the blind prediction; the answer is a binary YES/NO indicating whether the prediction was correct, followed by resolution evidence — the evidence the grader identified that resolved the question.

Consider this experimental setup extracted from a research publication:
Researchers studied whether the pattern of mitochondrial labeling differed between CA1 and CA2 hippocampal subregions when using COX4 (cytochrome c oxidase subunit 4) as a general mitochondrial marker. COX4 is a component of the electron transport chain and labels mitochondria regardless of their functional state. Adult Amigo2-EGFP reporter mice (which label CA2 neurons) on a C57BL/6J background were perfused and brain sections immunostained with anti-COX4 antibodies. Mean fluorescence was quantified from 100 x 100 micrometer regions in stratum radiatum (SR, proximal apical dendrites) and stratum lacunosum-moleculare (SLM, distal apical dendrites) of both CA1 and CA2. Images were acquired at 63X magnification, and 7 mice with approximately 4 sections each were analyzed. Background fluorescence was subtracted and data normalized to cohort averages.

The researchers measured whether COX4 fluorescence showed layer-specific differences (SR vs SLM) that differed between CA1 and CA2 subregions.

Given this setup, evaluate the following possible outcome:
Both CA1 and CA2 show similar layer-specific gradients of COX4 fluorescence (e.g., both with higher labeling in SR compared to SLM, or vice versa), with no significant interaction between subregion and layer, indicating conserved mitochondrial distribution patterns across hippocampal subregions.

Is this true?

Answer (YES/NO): YES